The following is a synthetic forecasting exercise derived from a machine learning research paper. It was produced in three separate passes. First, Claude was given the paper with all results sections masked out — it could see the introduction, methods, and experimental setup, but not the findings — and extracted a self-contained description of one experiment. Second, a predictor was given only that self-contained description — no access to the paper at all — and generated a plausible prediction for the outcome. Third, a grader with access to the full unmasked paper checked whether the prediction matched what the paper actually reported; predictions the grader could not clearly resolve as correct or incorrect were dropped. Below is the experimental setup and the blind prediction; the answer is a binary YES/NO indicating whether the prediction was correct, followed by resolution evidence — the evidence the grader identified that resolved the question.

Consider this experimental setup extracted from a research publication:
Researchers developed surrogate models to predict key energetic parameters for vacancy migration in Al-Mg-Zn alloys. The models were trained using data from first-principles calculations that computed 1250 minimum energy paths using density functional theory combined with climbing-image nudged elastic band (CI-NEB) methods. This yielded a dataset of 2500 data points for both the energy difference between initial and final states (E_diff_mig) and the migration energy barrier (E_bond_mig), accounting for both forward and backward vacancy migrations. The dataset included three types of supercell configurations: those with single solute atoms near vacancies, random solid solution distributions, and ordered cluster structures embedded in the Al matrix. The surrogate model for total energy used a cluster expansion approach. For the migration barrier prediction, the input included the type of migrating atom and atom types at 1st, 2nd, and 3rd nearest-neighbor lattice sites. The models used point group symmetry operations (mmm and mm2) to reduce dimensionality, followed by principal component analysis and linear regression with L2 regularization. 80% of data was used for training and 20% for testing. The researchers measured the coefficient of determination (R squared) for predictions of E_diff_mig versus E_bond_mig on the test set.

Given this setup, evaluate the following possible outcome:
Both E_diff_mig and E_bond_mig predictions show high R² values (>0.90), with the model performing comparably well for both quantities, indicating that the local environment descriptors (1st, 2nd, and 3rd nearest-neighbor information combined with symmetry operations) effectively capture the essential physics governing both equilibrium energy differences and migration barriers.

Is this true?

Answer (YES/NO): NO